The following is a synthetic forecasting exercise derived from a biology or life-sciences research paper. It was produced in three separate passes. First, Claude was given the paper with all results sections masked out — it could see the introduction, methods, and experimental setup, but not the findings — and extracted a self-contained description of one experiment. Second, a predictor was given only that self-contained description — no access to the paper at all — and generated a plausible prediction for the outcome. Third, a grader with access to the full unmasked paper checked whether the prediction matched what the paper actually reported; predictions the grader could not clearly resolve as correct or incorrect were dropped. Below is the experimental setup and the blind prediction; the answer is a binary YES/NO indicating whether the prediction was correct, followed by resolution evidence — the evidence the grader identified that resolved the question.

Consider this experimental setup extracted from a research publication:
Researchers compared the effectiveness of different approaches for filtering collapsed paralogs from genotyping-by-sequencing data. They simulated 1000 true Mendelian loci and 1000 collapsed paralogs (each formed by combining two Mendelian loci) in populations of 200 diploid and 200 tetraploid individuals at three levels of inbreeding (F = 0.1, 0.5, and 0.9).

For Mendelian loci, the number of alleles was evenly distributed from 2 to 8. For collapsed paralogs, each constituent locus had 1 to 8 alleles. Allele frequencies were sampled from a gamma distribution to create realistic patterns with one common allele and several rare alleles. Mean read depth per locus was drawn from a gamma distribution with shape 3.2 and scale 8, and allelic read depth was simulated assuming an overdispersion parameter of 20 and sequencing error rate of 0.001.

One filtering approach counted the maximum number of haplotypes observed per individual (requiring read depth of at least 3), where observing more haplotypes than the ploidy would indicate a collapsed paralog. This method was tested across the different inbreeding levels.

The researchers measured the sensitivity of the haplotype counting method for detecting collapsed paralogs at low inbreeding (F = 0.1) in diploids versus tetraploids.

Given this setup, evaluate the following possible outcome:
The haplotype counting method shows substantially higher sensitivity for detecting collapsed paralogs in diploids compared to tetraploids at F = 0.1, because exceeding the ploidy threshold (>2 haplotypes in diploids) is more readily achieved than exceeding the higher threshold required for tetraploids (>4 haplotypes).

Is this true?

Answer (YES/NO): YES